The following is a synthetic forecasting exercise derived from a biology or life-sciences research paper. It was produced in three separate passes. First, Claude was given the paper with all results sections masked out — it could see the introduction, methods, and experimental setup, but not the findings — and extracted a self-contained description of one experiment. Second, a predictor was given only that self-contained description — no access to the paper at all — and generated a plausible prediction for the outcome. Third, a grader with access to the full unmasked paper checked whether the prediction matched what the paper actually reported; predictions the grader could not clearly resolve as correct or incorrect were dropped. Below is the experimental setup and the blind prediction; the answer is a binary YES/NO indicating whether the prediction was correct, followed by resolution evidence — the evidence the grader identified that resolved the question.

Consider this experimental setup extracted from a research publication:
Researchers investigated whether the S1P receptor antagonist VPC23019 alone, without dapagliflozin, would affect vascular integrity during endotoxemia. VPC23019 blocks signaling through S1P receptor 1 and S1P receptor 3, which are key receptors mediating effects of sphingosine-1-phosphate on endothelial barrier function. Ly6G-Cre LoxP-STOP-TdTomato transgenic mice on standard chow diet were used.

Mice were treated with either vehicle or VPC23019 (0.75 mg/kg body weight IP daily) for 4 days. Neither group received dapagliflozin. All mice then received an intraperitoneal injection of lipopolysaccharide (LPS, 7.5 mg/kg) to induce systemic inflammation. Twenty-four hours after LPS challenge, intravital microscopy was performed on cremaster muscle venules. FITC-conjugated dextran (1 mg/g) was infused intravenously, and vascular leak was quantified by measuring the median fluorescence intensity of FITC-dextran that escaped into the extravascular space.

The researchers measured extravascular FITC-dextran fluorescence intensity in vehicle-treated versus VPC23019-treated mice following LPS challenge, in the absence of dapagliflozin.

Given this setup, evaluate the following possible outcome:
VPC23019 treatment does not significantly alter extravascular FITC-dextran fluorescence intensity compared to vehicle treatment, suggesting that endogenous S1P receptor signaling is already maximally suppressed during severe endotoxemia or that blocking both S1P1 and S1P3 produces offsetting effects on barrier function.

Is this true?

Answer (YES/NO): NO